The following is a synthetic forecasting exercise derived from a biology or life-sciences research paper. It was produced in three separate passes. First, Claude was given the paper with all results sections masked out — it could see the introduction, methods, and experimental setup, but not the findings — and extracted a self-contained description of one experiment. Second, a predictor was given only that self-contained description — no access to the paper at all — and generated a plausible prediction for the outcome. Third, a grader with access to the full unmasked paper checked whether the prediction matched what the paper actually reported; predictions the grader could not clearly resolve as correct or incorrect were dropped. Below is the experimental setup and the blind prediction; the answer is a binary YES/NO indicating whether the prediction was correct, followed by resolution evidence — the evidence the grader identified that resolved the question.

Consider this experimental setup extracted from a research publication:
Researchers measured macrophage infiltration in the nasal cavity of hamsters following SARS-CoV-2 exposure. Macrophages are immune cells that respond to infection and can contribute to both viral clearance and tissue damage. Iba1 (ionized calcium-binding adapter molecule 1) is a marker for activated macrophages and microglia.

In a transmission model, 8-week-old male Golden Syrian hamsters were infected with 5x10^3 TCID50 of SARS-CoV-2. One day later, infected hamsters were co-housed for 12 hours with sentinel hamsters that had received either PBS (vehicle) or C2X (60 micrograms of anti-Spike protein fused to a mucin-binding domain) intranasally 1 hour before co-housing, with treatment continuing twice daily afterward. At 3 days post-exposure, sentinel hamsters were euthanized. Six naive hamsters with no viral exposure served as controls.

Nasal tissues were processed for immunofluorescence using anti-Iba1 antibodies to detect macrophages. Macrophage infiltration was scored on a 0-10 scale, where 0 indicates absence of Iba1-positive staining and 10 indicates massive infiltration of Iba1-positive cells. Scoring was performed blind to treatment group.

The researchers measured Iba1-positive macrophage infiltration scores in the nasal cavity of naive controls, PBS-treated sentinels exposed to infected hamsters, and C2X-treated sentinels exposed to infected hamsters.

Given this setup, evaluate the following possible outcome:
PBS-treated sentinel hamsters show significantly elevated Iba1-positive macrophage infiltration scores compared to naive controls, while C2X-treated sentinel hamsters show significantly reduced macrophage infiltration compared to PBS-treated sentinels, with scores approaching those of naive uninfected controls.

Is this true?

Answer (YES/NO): YES